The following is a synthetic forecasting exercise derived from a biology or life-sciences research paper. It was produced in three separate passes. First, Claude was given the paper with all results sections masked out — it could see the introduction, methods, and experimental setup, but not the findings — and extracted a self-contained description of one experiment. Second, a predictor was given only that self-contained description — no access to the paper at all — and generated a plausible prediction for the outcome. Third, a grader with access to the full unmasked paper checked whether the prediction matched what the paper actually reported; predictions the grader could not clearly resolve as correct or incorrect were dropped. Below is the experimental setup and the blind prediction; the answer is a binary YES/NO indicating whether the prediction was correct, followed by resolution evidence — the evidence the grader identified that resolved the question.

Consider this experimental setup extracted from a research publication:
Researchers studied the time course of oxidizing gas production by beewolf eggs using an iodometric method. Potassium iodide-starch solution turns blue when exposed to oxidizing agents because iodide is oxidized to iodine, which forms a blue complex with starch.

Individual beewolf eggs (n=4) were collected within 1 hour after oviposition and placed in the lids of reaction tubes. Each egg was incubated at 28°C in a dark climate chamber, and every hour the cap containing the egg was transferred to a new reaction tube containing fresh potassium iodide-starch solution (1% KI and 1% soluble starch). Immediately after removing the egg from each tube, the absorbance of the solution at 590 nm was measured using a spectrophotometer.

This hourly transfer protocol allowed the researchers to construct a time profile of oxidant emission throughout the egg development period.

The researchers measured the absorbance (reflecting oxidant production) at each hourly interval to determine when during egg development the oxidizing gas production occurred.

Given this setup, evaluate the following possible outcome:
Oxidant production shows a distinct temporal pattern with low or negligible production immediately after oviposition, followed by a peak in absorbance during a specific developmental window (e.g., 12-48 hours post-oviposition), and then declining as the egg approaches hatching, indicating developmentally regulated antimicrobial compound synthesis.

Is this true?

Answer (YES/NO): YES